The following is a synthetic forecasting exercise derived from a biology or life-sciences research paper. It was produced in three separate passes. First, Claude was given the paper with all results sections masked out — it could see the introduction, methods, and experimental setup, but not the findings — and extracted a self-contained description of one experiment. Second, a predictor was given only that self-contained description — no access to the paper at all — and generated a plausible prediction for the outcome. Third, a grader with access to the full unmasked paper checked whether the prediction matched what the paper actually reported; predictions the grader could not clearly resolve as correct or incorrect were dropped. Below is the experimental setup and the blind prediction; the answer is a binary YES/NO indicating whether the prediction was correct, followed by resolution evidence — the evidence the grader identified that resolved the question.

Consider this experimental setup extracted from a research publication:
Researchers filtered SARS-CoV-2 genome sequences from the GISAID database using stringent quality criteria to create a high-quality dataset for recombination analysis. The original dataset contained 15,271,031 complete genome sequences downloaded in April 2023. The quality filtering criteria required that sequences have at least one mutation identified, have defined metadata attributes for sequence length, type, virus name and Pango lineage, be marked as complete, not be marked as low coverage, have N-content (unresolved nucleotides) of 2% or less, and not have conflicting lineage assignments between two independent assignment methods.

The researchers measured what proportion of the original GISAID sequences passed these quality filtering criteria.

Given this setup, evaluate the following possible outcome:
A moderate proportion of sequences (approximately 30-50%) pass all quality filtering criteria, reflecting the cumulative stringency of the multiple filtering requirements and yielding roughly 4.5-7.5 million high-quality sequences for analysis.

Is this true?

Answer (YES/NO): YES